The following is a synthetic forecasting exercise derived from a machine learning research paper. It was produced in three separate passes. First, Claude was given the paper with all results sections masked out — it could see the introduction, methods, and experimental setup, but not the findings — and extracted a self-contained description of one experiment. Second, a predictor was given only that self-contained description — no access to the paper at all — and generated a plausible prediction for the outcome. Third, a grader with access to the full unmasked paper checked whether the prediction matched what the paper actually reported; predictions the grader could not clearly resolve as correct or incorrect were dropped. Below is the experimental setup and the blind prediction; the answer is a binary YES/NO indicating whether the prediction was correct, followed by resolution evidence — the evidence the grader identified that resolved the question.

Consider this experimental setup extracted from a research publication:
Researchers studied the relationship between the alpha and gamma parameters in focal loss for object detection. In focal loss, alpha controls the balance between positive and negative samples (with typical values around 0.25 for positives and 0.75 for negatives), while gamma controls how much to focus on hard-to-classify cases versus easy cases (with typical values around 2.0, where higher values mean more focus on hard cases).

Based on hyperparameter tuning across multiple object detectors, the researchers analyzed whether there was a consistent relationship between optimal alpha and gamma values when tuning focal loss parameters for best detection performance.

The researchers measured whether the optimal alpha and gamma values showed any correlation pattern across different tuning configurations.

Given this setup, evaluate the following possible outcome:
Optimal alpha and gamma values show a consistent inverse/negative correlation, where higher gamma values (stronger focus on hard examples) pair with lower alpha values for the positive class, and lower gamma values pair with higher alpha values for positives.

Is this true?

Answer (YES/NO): YES